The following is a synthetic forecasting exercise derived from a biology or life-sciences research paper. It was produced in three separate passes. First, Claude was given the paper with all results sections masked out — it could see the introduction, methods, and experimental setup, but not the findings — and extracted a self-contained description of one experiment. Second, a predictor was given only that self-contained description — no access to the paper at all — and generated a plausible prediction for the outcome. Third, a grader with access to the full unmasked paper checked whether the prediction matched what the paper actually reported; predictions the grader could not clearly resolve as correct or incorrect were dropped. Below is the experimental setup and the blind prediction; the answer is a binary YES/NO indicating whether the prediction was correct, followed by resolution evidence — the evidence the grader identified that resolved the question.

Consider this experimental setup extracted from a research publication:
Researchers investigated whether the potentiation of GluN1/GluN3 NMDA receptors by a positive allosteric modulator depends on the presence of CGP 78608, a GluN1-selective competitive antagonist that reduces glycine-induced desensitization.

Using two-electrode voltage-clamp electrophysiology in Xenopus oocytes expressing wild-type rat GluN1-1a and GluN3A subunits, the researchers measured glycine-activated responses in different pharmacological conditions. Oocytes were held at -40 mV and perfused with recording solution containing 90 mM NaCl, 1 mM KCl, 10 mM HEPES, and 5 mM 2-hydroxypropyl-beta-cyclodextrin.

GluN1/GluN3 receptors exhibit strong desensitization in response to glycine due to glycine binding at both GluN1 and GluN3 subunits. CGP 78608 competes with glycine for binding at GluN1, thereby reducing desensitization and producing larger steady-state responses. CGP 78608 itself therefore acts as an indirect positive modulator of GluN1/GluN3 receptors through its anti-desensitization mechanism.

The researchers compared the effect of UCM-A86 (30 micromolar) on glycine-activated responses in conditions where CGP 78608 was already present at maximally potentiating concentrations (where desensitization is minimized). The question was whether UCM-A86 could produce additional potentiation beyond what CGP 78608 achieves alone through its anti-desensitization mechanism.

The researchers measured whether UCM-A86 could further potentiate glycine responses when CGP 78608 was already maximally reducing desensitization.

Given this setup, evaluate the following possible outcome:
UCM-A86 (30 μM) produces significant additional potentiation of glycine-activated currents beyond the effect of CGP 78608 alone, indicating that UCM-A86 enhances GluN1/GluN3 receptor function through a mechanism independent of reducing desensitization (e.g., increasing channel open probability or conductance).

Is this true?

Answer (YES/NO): YES